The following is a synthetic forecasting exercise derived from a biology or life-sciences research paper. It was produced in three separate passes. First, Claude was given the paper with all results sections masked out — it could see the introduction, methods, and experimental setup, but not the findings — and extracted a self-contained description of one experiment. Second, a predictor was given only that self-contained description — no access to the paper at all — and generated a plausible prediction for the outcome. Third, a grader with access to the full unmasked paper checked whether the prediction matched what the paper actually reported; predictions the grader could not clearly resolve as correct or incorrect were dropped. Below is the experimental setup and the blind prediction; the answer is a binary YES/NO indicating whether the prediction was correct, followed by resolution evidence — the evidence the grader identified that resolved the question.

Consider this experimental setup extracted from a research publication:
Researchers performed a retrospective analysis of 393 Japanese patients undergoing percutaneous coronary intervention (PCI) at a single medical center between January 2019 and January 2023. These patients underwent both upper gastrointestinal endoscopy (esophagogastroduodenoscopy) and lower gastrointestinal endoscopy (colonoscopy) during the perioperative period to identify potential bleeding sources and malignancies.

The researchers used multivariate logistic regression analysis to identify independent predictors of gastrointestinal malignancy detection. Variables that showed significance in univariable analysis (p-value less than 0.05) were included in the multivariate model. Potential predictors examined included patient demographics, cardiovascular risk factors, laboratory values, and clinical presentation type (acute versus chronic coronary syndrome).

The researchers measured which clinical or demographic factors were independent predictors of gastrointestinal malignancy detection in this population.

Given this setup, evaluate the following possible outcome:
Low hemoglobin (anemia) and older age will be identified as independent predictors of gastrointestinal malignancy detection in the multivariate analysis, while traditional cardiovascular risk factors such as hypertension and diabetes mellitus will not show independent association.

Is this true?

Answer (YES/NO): NO